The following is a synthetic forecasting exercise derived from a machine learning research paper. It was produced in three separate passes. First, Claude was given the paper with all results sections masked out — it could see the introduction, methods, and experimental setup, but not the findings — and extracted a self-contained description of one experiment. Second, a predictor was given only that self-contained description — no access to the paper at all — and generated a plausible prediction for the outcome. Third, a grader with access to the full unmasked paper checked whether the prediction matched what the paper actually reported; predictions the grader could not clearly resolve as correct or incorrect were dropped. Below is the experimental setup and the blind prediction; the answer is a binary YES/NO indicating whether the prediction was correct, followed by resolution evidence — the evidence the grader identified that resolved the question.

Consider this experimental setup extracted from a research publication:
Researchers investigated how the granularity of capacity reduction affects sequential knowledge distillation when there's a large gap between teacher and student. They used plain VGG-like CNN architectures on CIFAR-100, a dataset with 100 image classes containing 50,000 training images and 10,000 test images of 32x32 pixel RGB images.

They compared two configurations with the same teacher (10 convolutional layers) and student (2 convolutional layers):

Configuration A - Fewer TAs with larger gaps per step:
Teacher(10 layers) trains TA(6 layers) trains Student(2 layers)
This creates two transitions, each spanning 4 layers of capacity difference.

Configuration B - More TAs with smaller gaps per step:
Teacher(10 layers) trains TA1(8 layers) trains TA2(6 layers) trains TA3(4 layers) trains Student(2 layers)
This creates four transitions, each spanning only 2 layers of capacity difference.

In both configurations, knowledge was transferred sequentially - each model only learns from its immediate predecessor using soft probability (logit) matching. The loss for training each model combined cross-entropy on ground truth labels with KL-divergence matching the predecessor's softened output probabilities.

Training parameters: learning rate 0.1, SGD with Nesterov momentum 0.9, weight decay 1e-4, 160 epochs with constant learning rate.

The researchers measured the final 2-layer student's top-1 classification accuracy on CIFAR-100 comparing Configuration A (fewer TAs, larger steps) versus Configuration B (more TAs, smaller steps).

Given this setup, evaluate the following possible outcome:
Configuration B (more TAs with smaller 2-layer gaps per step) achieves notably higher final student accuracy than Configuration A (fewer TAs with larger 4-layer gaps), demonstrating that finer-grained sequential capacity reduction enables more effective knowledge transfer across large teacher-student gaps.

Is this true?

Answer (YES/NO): NO